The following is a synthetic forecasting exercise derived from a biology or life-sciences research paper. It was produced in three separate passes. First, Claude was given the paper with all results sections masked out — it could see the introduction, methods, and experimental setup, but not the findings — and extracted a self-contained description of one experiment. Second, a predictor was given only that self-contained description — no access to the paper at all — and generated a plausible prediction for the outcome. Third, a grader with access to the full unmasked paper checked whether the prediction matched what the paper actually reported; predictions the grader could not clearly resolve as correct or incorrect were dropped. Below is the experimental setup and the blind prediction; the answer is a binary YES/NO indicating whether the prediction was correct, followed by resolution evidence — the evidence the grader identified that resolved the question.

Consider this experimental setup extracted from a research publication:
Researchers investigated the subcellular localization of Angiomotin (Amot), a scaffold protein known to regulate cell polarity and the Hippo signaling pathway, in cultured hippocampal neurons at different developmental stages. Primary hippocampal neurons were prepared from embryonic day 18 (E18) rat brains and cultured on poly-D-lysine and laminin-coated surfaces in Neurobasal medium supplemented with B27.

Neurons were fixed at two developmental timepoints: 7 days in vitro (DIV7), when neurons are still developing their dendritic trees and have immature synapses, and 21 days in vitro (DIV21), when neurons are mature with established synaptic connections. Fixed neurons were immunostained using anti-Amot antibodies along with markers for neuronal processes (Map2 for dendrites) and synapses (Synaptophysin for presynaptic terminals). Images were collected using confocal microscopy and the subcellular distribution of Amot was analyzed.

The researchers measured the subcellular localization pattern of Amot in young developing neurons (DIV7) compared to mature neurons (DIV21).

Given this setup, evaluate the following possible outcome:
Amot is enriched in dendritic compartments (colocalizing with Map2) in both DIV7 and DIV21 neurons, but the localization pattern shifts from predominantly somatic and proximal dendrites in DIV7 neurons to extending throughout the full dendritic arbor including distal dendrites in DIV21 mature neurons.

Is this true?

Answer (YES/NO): NO